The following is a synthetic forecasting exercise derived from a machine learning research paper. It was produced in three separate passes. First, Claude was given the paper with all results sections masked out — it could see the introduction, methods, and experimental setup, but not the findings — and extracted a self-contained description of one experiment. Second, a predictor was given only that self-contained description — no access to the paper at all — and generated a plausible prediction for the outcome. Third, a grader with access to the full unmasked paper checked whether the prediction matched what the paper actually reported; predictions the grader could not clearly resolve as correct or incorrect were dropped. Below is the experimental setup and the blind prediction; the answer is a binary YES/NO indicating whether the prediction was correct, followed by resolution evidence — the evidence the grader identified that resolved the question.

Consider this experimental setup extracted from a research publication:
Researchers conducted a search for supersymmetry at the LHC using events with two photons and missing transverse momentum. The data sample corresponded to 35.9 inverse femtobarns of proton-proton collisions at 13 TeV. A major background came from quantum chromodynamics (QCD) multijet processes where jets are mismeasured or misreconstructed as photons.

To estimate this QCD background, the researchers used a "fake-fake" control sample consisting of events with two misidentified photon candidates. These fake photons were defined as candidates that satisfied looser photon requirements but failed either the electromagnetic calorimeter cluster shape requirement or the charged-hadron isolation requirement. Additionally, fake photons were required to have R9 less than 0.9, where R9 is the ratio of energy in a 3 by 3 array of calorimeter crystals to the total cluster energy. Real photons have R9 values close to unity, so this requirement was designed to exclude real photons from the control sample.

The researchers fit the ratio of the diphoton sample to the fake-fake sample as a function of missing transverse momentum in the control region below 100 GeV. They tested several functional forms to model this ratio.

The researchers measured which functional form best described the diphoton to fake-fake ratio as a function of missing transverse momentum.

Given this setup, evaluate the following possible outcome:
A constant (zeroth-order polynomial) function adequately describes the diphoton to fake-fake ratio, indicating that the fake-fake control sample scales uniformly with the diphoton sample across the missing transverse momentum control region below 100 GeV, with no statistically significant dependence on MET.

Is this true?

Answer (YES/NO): NO